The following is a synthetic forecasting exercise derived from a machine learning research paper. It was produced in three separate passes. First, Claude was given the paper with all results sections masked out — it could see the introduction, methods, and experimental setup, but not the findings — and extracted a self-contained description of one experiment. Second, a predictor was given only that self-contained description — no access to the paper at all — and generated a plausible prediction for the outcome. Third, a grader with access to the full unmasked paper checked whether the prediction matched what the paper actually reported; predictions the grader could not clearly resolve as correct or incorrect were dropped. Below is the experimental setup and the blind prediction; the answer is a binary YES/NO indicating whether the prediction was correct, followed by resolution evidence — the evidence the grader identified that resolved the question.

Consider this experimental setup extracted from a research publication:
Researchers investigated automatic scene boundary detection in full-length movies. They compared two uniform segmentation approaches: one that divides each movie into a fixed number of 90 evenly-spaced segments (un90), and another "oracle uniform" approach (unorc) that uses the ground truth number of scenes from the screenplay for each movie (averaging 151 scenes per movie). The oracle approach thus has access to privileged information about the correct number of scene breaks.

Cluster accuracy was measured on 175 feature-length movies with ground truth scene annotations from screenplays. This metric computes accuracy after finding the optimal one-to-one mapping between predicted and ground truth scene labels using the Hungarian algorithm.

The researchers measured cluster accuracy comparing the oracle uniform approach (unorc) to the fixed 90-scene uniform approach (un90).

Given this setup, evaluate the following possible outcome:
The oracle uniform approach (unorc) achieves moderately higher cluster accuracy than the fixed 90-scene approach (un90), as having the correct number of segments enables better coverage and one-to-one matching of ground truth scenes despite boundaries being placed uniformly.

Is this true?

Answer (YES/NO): NO